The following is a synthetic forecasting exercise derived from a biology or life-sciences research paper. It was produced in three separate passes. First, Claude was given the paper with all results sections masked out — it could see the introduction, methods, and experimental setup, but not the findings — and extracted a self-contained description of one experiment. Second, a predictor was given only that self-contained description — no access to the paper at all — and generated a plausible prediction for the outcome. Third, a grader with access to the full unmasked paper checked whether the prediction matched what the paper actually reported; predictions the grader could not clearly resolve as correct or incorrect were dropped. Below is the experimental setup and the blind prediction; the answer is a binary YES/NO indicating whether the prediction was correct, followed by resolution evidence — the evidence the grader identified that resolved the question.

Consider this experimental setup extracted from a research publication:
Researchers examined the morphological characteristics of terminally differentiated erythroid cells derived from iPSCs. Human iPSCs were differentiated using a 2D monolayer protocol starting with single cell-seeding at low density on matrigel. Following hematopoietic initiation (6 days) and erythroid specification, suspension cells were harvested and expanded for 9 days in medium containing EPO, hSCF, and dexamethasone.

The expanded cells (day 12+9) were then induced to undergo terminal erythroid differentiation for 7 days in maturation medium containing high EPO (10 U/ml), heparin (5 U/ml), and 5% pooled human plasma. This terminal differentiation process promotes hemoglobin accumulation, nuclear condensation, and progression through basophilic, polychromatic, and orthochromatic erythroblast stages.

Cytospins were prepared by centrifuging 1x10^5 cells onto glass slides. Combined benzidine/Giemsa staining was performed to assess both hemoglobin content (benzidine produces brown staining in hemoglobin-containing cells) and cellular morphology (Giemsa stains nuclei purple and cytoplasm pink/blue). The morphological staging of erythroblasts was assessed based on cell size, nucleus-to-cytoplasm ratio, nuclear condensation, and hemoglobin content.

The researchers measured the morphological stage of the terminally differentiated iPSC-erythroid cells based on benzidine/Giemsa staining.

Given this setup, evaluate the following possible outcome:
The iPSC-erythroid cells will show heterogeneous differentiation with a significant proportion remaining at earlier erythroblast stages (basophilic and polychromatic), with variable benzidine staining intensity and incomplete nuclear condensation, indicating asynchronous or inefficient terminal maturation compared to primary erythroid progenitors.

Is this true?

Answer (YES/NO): NO